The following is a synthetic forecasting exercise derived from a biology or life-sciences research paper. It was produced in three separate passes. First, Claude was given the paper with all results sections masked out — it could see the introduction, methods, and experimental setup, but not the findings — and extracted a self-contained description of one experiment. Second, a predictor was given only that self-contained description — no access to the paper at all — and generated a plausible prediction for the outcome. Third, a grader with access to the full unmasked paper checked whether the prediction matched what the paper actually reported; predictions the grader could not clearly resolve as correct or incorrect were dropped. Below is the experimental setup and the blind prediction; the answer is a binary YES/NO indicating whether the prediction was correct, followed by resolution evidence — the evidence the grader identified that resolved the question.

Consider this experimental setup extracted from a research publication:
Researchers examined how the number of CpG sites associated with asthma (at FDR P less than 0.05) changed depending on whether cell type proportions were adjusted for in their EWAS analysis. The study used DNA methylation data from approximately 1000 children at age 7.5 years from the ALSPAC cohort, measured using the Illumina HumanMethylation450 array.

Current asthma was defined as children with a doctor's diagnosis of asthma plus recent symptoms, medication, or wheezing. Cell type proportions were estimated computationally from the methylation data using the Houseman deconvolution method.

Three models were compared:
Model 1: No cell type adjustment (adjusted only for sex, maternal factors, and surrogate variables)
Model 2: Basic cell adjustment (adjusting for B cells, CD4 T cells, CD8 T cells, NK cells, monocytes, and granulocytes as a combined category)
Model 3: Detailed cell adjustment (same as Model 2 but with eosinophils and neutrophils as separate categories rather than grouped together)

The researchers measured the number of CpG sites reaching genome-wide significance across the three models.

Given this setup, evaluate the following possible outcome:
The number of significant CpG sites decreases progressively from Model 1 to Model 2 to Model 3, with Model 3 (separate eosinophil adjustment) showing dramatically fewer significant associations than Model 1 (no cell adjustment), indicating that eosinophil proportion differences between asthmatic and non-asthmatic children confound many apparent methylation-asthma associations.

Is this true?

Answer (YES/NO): YES